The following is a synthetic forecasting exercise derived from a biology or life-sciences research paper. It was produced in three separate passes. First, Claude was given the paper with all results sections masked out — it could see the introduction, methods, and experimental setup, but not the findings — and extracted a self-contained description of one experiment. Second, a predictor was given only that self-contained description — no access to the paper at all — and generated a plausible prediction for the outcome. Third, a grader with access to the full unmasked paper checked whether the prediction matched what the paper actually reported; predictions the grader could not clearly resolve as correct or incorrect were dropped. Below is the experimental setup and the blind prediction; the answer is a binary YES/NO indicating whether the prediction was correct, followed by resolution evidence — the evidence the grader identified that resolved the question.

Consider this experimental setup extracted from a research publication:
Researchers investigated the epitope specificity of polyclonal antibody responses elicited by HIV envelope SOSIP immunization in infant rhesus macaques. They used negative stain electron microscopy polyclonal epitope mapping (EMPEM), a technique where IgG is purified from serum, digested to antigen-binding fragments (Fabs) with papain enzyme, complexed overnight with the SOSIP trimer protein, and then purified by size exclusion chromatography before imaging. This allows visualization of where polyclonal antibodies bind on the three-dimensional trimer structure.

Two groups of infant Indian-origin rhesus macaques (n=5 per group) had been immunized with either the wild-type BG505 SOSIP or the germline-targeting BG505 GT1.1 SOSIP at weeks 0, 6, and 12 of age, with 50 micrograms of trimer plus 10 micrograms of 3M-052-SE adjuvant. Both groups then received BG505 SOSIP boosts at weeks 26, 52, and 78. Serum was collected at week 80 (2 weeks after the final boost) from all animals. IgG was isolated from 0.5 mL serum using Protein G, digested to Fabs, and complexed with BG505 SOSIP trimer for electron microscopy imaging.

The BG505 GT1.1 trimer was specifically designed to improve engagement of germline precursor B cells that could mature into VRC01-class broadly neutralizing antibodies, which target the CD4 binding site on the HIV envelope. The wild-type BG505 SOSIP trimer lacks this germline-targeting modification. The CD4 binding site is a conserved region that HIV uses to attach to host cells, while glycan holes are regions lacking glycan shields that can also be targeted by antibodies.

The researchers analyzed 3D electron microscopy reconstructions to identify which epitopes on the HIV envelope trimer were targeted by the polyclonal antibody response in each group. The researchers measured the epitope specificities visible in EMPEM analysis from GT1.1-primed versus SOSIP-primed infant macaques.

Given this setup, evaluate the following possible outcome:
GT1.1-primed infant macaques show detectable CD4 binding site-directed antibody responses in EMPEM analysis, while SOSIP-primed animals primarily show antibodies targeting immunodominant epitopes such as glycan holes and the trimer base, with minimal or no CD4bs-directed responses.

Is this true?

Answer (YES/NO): YES